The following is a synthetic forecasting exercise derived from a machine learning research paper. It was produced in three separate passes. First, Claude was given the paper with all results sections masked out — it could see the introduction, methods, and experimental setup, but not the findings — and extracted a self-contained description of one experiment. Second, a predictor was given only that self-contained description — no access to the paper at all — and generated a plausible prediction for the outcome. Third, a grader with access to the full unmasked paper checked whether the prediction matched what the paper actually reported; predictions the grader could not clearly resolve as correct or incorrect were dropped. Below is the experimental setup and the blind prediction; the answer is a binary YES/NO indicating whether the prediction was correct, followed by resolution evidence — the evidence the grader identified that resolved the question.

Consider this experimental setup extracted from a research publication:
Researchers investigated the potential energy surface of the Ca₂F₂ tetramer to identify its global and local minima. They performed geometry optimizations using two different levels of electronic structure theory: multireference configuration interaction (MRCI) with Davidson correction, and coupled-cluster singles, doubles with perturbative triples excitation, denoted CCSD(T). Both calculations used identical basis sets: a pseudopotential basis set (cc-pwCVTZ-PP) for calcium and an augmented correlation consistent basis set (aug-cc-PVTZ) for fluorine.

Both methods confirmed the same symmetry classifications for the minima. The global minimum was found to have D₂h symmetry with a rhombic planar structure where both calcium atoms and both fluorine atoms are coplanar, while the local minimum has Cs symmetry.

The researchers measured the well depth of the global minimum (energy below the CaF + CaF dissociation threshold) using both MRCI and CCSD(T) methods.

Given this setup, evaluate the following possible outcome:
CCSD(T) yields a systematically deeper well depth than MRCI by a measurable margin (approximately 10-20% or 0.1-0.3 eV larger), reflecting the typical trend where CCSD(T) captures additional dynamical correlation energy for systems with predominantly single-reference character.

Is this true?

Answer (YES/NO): NO